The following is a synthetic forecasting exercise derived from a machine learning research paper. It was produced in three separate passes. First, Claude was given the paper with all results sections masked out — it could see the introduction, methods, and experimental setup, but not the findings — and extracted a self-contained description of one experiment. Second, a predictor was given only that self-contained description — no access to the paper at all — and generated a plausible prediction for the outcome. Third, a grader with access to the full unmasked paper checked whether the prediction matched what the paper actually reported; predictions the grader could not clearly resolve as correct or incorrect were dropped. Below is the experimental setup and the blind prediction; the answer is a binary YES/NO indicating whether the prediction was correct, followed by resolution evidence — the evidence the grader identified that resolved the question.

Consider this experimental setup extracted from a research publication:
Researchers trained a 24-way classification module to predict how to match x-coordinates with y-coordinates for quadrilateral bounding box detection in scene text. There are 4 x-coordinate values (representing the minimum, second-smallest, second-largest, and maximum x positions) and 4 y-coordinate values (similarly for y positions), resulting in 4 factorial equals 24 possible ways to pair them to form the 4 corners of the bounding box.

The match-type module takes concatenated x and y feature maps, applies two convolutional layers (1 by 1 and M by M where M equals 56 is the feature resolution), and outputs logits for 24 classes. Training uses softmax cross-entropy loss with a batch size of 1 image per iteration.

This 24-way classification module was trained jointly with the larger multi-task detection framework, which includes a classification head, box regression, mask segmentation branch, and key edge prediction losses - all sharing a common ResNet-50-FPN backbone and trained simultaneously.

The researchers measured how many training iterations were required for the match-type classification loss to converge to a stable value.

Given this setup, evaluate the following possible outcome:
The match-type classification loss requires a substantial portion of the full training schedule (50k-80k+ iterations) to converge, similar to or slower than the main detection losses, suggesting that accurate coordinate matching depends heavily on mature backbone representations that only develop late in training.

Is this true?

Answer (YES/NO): NO